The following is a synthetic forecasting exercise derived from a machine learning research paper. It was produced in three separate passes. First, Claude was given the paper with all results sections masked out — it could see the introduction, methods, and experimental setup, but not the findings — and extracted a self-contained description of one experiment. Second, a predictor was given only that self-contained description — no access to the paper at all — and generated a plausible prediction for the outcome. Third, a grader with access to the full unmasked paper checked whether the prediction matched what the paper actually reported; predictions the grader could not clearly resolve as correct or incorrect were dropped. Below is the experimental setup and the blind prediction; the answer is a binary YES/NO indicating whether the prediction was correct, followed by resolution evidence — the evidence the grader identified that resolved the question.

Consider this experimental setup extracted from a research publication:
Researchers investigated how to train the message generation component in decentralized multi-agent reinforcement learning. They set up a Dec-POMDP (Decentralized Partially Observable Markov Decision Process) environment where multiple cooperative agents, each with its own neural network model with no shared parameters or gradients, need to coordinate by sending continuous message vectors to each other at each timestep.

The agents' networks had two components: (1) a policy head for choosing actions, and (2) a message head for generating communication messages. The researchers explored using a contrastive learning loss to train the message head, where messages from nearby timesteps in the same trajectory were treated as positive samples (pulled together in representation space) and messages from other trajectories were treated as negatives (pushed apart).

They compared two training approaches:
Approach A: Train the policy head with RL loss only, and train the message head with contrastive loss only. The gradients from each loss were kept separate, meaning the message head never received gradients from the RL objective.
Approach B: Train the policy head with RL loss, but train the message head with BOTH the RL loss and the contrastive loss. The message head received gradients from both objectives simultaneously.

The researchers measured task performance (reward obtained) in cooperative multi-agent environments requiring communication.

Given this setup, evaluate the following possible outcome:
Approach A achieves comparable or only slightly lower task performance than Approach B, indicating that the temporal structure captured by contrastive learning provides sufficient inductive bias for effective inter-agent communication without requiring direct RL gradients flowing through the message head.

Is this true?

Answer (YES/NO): NO